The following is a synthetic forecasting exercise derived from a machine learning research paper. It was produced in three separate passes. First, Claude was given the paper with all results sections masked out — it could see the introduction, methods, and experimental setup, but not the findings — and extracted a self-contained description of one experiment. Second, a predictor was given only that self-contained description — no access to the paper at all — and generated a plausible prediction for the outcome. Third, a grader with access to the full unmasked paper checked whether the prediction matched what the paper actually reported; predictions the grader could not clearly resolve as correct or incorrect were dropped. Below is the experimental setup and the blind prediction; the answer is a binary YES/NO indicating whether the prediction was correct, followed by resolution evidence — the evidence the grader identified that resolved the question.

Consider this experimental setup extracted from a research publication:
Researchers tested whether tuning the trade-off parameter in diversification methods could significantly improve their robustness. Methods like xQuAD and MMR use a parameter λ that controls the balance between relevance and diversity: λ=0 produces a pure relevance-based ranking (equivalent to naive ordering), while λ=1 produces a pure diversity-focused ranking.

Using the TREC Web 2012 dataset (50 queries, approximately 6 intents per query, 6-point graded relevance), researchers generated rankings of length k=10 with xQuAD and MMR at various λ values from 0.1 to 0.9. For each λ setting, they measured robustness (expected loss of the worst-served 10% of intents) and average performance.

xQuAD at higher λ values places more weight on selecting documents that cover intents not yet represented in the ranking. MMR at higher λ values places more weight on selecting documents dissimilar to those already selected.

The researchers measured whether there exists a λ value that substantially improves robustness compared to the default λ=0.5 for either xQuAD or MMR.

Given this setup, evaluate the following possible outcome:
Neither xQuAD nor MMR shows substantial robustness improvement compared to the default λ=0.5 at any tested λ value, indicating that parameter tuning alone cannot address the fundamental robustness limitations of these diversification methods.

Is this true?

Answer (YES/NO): YES